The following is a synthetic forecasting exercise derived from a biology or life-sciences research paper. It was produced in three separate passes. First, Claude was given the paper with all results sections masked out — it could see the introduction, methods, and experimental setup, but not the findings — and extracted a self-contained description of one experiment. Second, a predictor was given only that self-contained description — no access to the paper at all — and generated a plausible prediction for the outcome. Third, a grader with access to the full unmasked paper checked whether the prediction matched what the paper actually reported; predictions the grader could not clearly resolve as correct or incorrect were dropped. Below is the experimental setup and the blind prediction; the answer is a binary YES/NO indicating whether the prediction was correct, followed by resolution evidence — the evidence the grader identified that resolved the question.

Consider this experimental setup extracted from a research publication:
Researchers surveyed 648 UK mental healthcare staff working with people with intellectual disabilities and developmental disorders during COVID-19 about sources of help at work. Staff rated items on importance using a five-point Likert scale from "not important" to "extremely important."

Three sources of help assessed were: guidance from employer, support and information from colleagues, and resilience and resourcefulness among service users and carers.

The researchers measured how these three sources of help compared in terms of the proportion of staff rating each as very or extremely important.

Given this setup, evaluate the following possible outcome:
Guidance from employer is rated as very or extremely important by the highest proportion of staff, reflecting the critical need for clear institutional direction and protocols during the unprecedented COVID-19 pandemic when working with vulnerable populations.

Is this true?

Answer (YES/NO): YES